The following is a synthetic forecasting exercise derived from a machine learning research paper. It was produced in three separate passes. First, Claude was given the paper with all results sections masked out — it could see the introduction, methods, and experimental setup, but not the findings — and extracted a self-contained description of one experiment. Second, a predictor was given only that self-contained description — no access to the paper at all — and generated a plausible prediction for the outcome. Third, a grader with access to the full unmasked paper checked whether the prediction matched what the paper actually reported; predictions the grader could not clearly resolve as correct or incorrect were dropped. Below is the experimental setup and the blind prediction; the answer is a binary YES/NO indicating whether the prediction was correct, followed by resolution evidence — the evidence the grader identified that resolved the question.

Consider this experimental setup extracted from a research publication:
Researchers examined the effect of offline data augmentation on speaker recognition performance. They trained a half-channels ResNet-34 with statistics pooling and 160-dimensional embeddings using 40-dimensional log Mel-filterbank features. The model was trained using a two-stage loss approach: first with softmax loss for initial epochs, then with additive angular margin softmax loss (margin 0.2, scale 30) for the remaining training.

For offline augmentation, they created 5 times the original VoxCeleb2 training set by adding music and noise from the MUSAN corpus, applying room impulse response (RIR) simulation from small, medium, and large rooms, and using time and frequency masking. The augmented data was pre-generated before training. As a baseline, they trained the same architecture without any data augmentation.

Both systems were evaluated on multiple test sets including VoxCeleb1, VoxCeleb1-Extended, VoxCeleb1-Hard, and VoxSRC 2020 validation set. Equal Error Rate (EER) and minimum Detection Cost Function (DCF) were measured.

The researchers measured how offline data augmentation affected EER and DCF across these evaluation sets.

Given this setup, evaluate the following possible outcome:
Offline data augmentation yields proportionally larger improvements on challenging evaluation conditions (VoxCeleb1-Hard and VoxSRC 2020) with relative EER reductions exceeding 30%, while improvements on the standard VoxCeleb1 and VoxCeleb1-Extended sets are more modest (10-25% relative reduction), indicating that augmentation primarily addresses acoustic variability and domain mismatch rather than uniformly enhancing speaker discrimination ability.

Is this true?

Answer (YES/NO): NO